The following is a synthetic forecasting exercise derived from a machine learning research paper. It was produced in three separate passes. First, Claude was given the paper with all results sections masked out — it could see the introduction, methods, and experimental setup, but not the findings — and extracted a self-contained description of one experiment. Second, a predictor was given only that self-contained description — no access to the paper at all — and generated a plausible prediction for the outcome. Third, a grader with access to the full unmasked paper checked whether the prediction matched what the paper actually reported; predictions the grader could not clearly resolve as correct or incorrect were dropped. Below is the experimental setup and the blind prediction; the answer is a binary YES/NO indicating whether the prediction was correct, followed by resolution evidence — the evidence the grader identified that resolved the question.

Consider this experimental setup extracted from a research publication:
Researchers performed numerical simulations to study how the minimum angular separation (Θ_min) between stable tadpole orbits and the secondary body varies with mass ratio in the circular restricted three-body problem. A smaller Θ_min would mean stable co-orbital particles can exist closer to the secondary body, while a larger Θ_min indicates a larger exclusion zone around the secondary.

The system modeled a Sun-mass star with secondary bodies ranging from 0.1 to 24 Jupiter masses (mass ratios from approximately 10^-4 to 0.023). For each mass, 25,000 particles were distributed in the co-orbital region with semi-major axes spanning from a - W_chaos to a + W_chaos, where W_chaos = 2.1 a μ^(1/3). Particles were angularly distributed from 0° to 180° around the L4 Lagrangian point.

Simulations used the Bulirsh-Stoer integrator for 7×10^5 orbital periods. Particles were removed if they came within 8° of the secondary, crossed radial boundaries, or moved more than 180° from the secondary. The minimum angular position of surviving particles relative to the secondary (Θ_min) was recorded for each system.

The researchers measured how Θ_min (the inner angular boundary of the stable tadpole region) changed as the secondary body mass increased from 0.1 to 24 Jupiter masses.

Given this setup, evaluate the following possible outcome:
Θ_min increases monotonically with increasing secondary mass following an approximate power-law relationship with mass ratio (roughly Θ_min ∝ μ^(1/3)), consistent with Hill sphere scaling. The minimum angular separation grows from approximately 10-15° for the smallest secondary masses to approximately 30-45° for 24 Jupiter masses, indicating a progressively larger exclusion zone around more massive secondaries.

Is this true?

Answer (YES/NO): NO